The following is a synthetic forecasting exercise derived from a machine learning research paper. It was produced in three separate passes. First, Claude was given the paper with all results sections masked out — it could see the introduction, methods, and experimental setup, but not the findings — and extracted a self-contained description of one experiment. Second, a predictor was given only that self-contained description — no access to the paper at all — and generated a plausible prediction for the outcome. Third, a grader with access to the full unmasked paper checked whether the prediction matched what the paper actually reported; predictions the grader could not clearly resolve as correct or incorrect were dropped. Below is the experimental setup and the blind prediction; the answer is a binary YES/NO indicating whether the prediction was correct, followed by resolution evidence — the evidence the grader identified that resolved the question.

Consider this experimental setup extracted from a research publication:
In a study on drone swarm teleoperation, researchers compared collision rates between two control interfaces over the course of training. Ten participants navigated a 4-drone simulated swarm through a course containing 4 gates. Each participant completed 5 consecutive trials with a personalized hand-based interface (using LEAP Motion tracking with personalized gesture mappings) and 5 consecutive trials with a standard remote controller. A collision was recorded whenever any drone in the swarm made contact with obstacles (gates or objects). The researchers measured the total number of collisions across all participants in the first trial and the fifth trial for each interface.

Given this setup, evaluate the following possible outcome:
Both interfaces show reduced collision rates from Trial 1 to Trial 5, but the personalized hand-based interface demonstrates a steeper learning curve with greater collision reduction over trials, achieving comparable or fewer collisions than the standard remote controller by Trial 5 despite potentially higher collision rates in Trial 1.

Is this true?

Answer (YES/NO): NO